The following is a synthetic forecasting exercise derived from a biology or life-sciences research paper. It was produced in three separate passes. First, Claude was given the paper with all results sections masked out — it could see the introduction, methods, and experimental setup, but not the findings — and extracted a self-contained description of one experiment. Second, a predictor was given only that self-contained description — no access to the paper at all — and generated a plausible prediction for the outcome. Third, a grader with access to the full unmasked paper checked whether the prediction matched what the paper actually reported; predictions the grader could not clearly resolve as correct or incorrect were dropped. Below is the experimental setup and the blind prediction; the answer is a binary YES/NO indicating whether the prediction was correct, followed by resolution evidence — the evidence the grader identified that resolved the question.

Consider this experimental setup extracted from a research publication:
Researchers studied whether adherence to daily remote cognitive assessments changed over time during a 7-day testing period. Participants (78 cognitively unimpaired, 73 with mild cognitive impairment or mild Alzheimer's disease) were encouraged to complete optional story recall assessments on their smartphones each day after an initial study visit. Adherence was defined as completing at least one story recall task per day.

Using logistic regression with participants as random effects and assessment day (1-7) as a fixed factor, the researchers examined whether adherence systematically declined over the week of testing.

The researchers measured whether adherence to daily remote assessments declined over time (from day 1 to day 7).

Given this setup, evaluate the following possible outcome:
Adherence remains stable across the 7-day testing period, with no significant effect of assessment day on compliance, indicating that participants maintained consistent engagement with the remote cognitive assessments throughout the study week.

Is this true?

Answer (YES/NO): YES